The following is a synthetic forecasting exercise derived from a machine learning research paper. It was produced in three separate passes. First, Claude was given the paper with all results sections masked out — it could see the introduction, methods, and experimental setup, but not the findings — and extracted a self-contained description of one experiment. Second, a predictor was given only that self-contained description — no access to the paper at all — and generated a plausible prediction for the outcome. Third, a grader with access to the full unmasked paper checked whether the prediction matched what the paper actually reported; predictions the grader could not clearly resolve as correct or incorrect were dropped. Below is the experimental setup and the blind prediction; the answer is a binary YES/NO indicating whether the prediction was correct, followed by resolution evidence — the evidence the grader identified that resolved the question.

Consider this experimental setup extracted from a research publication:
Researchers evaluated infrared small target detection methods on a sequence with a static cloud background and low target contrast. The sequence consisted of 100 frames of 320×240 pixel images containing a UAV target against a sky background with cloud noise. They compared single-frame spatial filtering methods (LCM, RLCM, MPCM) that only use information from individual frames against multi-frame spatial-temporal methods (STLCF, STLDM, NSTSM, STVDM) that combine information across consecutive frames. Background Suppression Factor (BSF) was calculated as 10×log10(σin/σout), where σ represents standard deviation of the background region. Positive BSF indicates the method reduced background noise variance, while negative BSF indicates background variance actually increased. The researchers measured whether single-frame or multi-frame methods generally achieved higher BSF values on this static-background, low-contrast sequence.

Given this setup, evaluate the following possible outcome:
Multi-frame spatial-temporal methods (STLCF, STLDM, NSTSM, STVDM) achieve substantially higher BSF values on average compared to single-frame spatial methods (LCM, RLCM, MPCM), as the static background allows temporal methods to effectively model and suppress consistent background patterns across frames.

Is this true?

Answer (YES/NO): YES